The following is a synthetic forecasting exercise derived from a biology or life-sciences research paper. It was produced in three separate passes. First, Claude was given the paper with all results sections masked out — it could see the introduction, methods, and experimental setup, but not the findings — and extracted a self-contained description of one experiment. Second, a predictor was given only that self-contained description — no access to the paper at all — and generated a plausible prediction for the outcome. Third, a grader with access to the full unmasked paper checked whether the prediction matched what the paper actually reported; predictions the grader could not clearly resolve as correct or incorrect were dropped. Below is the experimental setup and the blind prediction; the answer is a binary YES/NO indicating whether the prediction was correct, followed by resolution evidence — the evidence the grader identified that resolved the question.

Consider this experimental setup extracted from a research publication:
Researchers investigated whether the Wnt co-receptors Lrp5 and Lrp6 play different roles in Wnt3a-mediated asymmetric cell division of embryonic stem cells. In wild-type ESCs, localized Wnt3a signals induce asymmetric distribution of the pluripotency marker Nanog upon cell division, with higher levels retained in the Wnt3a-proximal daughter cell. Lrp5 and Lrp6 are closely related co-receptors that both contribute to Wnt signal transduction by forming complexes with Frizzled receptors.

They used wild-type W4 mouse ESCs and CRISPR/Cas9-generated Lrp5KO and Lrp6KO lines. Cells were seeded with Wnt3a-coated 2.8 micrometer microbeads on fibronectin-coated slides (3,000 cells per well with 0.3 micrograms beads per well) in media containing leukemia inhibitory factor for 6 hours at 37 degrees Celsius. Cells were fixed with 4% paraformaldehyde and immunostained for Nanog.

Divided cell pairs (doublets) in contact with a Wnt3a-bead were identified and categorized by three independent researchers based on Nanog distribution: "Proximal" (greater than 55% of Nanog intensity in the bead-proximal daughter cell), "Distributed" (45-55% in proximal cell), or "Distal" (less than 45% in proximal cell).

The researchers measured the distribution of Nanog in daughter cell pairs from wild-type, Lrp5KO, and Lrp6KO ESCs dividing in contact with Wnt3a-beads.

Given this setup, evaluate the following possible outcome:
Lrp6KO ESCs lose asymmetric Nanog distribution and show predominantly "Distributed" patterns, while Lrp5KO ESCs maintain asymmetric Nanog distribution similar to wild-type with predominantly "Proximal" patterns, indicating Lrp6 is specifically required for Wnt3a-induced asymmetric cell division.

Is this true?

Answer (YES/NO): YES